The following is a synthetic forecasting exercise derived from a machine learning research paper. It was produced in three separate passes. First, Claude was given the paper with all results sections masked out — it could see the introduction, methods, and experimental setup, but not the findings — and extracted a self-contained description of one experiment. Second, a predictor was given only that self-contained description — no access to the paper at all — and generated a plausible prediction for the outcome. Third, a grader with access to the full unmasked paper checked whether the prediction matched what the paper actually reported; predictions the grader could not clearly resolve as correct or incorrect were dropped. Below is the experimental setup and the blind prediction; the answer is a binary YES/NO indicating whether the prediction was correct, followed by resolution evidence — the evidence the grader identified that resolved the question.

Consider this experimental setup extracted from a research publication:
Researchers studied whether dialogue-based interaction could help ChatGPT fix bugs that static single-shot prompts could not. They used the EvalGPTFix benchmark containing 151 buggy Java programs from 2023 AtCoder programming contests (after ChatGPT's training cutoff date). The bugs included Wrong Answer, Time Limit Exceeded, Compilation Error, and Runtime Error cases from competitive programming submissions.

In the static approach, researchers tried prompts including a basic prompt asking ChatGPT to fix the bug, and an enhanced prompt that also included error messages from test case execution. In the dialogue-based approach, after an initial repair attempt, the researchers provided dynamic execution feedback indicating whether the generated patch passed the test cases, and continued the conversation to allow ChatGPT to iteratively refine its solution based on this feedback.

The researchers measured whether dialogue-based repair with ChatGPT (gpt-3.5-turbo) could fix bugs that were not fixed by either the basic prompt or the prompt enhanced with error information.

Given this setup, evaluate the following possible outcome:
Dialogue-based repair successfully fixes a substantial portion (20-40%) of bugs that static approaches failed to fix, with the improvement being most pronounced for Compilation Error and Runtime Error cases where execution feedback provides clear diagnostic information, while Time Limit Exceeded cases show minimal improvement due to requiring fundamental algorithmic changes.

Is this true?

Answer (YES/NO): NO